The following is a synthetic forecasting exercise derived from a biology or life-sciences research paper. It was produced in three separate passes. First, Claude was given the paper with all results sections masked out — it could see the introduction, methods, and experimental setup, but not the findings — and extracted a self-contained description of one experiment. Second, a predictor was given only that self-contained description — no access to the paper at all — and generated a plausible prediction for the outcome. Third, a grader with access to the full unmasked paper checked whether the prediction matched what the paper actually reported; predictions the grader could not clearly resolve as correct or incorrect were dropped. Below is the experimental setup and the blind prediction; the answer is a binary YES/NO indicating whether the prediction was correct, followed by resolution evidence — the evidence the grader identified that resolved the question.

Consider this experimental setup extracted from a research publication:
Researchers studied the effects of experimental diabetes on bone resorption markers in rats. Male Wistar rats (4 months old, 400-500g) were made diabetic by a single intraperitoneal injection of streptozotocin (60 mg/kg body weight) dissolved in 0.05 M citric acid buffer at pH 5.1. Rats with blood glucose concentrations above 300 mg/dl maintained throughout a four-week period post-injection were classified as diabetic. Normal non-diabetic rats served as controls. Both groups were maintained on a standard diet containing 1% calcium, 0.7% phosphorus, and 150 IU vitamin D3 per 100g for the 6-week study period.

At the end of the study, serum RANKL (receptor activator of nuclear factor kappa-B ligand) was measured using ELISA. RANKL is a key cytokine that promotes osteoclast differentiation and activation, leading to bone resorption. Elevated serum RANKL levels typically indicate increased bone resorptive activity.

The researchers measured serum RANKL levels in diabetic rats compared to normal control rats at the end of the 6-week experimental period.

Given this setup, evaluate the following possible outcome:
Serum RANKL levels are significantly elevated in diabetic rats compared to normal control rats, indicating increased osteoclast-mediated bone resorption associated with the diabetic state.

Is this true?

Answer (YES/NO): NO